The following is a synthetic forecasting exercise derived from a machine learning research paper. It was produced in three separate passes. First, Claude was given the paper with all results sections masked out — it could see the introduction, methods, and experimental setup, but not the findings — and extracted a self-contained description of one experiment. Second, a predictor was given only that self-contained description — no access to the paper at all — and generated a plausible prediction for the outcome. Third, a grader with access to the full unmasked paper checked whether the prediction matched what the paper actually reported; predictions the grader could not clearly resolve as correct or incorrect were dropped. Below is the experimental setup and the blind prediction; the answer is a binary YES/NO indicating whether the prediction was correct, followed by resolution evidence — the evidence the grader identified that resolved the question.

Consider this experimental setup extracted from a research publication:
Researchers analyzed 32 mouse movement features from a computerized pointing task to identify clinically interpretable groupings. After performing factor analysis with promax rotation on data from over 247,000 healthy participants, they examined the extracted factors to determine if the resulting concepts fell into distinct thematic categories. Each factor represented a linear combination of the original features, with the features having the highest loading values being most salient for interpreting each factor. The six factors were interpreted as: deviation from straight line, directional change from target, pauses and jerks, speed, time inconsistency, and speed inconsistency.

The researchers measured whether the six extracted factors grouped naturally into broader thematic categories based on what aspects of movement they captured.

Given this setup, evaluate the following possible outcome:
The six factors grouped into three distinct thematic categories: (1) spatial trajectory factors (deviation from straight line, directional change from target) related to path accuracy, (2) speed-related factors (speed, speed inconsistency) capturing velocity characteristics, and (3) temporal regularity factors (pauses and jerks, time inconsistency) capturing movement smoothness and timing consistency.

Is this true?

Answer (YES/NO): NO